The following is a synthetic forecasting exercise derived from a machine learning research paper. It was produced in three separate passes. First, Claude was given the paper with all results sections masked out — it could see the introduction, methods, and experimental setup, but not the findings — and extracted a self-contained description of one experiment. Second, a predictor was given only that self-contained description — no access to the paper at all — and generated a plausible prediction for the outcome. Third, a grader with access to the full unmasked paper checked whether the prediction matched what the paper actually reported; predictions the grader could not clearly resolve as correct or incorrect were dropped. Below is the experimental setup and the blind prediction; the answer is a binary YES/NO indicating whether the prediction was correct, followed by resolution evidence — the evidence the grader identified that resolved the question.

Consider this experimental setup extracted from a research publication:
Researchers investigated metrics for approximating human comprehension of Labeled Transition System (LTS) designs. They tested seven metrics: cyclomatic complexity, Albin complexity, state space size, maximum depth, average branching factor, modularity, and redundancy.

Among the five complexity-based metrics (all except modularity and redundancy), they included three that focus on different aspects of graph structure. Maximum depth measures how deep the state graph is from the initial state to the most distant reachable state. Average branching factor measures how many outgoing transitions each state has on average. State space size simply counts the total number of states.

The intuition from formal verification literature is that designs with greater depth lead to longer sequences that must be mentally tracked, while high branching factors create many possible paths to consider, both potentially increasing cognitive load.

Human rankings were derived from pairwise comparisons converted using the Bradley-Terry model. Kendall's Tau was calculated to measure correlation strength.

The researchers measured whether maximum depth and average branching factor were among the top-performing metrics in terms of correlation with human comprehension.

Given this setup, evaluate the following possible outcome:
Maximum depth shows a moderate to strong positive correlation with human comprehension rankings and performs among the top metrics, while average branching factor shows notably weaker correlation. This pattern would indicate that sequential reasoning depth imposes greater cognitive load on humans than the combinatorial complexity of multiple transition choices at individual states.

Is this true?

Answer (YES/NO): YES